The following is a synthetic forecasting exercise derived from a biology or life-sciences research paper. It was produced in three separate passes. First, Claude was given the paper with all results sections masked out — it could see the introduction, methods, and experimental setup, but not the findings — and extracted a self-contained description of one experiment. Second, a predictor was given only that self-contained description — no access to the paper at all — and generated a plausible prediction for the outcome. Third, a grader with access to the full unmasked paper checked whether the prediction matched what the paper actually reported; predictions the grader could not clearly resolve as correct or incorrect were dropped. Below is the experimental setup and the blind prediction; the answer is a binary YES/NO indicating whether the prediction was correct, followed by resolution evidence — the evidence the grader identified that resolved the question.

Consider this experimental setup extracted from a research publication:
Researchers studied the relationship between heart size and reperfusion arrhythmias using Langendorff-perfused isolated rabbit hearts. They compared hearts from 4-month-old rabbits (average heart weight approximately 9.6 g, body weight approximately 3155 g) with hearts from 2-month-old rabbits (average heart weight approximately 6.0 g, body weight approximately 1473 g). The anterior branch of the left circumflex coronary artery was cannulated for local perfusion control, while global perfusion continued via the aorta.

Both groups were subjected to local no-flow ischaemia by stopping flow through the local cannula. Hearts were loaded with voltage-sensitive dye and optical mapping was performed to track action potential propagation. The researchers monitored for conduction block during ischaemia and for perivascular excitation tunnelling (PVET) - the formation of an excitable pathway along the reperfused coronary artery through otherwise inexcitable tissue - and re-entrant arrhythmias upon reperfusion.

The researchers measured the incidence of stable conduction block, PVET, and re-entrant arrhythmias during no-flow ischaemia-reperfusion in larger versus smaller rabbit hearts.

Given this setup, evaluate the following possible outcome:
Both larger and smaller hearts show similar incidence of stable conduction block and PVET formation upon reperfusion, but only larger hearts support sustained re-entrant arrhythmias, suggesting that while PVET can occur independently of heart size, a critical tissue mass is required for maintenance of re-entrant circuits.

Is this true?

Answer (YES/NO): NO